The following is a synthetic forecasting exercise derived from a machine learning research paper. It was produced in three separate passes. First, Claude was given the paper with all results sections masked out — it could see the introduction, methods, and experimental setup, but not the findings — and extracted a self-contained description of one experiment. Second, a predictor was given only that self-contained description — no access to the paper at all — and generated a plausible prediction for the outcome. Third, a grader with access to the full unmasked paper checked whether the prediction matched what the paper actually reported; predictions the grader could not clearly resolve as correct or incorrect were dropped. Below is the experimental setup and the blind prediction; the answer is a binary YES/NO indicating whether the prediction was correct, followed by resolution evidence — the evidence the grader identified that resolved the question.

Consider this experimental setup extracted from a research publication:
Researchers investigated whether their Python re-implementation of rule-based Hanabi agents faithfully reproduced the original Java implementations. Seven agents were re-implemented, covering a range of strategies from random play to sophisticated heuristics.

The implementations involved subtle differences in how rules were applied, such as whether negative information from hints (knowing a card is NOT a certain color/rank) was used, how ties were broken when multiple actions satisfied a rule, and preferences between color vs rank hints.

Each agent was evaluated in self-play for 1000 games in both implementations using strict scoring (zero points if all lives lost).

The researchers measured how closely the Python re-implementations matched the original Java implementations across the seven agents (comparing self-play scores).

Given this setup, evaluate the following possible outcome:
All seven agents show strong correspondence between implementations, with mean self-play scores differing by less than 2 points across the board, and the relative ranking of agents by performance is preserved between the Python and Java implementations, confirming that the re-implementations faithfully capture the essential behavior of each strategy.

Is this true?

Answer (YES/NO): NO